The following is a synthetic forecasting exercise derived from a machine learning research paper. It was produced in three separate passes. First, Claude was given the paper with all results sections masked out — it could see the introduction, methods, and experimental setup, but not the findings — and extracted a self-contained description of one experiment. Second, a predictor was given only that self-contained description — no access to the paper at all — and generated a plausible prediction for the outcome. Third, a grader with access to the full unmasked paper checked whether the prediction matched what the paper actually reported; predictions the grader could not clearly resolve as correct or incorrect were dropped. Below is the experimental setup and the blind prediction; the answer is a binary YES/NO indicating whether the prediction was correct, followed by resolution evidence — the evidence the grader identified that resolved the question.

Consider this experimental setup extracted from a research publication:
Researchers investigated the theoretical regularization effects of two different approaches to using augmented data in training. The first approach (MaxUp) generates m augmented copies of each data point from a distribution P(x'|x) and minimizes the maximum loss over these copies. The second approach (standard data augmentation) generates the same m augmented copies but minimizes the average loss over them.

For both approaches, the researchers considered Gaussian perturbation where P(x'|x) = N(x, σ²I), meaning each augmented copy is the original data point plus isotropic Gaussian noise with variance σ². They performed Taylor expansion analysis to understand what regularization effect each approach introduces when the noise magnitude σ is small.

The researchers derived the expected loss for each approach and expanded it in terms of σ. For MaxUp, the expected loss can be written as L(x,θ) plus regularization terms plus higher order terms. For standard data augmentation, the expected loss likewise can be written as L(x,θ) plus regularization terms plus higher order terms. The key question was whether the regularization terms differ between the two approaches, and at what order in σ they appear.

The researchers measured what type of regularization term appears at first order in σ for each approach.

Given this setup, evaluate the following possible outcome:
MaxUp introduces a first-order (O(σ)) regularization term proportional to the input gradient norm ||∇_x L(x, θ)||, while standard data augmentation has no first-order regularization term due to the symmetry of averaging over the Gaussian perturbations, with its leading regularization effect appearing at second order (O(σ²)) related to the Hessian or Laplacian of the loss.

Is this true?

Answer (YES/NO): YES